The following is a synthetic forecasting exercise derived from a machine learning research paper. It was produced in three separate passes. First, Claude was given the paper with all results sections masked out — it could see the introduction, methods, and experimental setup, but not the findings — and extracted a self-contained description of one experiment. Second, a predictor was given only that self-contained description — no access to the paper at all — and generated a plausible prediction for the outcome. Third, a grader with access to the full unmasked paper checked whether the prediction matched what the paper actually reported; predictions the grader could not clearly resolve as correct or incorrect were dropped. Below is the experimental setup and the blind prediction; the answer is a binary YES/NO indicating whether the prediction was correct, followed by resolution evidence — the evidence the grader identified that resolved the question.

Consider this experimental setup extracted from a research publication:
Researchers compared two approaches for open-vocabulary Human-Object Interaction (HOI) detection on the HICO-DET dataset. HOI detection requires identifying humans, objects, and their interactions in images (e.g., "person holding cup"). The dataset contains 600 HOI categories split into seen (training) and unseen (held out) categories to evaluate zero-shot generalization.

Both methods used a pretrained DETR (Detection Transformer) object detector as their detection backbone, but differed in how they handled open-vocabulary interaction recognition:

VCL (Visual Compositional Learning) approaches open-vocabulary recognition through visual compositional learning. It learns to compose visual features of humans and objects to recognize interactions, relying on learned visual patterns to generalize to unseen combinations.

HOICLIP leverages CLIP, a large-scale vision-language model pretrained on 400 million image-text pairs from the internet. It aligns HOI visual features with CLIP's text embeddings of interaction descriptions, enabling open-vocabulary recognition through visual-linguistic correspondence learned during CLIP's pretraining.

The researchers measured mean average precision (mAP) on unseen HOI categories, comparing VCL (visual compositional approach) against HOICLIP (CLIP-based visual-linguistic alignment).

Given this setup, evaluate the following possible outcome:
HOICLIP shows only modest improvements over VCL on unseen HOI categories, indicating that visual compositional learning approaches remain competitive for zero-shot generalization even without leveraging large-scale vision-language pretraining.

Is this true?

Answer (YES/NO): NO